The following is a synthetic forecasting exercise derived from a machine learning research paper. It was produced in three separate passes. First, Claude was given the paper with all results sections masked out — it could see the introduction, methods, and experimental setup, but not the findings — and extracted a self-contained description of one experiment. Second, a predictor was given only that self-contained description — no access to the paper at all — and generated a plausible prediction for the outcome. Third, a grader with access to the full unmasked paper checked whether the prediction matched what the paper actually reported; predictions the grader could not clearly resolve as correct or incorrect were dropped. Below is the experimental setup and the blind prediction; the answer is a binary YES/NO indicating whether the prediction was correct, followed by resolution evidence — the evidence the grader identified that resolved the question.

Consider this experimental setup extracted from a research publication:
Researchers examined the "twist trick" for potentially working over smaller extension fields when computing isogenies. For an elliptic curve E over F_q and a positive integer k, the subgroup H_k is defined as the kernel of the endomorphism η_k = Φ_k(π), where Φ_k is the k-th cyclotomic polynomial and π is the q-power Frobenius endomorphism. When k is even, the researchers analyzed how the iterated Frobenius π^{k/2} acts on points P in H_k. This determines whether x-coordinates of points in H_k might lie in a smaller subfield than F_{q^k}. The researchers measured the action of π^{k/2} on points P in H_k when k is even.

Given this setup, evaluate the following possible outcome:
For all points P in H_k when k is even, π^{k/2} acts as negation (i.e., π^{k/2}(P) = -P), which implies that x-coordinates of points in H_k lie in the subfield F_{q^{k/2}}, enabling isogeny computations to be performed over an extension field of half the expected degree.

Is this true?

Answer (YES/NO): YES